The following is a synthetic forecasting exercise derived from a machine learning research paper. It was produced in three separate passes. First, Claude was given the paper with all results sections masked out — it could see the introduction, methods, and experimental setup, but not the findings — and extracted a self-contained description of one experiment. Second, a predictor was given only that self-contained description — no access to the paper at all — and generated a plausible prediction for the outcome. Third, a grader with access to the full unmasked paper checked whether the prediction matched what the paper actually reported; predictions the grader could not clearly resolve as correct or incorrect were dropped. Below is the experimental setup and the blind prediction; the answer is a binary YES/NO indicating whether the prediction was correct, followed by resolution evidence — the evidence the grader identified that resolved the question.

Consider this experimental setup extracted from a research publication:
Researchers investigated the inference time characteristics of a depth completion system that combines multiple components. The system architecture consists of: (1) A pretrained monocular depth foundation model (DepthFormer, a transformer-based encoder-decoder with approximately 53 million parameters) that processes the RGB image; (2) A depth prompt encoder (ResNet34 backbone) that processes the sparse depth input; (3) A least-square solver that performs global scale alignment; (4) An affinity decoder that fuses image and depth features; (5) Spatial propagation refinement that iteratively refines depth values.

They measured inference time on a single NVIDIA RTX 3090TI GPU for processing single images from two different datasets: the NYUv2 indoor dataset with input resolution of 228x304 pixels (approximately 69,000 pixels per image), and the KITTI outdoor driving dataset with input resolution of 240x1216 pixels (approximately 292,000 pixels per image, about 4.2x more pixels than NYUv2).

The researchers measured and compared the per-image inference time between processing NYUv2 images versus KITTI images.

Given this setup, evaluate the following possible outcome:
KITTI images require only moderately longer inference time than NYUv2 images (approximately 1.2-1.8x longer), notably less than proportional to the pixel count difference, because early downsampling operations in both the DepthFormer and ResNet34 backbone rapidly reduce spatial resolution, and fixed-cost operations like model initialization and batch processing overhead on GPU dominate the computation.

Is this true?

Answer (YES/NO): NO